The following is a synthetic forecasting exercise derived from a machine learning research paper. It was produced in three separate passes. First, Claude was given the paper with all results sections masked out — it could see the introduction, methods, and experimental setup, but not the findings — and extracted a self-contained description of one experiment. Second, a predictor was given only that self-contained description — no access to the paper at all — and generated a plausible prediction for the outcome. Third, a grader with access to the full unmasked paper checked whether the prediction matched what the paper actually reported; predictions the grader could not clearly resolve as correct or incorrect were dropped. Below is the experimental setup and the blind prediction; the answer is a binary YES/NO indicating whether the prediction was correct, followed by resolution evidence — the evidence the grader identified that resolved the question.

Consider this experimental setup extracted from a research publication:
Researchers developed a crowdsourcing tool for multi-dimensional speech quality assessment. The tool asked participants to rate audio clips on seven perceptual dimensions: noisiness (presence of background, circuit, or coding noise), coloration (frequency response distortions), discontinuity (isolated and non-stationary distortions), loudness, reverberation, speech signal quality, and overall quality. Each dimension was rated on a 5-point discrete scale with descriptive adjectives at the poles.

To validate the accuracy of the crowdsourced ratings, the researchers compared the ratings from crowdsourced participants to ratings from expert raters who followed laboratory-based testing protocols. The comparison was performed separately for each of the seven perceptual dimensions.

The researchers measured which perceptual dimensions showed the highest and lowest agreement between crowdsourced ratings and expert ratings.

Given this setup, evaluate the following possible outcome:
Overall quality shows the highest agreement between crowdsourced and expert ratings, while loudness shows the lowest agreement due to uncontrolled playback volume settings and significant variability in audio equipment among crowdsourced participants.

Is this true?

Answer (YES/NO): NO